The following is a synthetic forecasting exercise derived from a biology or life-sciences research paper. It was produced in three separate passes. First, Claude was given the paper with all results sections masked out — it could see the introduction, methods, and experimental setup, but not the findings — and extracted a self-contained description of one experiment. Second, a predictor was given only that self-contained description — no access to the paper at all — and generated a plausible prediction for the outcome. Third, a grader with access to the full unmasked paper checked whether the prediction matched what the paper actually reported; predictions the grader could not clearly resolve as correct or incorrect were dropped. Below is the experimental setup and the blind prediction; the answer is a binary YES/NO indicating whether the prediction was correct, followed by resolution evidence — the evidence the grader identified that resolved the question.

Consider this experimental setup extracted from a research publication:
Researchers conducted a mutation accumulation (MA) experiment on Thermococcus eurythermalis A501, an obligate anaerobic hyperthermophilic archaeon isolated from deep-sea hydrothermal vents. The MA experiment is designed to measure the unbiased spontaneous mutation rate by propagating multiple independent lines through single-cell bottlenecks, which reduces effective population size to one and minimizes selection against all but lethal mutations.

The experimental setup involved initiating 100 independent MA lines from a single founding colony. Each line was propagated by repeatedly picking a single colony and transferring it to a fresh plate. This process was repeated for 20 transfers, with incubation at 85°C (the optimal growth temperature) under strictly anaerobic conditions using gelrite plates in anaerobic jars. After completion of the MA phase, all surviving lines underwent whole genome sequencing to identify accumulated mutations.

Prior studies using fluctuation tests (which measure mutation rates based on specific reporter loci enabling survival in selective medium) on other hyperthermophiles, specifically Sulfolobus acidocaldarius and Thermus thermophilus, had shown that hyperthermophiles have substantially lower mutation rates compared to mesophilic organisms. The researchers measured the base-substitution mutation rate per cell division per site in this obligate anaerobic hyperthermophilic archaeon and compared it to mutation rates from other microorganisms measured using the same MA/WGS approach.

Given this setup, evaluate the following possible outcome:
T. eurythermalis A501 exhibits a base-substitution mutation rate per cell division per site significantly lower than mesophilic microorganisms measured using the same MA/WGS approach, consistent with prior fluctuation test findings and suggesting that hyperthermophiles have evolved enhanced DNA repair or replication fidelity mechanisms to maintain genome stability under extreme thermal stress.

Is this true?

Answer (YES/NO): NO